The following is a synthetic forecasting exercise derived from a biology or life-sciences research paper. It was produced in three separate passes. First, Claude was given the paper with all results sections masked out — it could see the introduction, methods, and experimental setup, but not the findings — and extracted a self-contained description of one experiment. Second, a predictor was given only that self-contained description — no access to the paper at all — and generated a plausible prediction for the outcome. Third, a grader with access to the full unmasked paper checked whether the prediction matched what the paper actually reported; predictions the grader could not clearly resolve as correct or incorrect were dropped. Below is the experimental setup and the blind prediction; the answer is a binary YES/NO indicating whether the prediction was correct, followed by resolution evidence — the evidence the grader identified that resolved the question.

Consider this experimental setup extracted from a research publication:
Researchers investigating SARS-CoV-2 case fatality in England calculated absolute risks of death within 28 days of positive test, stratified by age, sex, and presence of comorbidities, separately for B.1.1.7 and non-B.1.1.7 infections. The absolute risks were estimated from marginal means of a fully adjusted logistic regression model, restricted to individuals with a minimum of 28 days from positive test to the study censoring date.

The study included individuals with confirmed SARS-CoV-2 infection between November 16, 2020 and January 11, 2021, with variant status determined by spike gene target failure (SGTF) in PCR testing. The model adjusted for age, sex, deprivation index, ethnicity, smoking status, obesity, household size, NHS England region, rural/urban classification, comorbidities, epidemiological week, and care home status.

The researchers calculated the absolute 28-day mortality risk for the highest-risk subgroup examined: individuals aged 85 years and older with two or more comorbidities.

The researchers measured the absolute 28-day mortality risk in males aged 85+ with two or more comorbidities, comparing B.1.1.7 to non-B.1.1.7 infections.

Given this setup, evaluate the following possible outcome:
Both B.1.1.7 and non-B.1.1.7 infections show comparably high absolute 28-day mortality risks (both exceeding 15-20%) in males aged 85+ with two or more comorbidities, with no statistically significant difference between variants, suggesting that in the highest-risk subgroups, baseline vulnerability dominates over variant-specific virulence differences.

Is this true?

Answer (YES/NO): NO